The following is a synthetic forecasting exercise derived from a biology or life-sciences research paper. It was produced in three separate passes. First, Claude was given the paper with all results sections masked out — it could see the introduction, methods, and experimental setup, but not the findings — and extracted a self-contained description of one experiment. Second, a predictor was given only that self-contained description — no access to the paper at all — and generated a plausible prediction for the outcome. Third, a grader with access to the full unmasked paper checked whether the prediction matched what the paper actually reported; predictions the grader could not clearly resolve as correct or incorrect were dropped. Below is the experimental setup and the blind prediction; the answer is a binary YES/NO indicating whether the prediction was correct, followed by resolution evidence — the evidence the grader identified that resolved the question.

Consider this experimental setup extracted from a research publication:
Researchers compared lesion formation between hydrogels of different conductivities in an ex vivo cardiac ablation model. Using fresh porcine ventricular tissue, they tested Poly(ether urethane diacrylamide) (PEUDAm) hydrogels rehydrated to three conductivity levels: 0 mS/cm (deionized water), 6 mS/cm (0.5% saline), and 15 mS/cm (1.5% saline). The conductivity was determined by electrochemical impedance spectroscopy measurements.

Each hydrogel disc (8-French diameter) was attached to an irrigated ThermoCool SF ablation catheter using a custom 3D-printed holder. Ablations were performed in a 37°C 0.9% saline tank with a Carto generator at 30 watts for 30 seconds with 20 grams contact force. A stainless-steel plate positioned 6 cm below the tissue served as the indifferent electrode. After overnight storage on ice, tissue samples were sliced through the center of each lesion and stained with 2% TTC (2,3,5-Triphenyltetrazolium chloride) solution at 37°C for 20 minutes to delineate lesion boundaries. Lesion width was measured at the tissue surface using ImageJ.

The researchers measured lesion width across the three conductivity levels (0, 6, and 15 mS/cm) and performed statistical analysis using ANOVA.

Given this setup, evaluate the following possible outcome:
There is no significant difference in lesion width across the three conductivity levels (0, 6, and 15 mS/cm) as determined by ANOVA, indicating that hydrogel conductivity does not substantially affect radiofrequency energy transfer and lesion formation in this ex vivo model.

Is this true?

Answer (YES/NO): NO